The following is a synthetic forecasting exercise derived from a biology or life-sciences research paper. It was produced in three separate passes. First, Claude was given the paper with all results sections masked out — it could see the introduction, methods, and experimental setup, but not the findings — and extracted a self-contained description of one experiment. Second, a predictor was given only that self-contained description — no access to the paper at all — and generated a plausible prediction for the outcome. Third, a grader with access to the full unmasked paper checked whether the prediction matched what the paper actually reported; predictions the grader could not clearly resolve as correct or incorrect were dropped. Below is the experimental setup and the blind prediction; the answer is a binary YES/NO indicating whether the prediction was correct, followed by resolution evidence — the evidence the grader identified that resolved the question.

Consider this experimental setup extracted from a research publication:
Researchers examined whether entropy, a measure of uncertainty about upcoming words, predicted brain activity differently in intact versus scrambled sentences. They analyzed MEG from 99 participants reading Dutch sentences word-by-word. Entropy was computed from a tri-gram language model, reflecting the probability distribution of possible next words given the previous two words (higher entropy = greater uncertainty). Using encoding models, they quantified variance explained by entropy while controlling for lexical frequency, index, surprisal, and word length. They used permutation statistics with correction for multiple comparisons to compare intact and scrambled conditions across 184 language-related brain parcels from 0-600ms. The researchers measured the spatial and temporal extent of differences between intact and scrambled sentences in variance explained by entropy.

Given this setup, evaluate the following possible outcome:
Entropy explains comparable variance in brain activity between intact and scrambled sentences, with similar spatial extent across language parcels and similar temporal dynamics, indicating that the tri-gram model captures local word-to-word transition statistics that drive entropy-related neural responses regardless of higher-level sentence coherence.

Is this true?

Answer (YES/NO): NO